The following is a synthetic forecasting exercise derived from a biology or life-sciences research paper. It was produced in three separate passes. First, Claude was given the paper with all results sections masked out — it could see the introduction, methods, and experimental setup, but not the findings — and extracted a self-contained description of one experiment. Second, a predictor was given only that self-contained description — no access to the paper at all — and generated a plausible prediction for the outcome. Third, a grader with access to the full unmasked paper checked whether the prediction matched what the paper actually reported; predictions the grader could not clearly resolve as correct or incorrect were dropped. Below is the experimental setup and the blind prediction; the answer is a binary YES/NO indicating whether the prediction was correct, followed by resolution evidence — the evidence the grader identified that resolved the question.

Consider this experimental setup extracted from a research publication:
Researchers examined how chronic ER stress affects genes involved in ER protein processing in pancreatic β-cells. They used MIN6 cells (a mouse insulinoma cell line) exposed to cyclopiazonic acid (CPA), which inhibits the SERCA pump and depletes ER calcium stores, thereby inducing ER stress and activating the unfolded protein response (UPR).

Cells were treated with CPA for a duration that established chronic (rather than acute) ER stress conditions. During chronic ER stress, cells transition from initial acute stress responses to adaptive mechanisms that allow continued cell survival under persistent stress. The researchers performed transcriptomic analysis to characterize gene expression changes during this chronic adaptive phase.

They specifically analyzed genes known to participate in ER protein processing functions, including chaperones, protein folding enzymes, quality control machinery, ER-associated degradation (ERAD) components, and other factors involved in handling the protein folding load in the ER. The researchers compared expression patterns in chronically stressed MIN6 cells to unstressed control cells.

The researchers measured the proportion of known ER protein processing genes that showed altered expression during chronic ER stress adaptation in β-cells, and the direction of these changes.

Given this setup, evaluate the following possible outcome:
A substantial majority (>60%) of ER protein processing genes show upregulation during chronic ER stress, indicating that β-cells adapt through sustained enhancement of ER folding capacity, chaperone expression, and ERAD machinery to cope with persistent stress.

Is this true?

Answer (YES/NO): NO